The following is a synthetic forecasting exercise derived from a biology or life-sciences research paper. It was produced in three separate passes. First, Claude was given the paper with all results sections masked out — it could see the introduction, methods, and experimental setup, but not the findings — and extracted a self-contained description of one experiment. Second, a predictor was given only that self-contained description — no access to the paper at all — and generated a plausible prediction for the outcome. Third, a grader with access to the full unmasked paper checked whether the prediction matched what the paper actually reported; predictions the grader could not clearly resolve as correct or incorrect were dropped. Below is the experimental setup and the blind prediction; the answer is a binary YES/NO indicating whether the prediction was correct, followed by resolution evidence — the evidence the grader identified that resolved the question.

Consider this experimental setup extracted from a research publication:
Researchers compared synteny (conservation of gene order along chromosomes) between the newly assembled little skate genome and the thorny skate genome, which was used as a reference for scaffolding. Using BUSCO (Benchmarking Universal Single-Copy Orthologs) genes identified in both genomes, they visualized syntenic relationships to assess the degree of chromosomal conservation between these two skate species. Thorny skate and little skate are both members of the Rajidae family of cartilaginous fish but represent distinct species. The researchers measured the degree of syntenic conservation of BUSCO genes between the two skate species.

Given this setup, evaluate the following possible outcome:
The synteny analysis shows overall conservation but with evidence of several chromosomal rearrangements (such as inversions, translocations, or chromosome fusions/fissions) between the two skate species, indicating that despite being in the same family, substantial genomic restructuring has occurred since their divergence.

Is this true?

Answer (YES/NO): NO